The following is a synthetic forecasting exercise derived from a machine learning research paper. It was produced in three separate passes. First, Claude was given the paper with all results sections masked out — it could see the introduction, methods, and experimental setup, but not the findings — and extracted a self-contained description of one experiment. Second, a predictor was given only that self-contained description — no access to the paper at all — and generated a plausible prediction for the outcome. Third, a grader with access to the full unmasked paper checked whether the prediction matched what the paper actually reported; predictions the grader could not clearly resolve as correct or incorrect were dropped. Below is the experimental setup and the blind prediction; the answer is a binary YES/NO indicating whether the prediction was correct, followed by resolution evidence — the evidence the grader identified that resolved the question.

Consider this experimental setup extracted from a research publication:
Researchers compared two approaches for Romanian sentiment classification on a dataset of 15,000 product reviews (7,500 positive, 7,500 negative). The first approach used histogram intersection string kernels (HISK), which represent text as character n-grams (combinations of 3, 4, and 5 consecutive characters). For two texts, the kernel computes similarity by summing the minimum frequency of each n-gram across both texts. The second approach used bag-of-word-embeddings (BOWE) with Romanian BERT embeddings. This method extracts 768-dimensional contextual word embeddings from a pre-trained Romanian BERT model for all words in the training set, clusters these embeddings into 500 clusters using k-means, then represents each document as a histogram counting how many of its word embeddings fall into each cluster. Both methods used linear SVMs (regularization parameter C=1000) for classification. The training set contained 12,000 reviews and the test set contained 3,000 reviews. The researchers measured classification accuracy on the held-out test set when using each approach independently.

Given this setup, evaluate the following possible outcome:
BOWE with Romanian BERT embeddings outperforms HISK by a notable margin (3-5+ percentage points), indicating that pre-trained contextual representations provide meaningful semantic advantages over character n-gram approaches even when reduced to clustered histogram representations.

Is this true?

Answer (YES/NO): NO